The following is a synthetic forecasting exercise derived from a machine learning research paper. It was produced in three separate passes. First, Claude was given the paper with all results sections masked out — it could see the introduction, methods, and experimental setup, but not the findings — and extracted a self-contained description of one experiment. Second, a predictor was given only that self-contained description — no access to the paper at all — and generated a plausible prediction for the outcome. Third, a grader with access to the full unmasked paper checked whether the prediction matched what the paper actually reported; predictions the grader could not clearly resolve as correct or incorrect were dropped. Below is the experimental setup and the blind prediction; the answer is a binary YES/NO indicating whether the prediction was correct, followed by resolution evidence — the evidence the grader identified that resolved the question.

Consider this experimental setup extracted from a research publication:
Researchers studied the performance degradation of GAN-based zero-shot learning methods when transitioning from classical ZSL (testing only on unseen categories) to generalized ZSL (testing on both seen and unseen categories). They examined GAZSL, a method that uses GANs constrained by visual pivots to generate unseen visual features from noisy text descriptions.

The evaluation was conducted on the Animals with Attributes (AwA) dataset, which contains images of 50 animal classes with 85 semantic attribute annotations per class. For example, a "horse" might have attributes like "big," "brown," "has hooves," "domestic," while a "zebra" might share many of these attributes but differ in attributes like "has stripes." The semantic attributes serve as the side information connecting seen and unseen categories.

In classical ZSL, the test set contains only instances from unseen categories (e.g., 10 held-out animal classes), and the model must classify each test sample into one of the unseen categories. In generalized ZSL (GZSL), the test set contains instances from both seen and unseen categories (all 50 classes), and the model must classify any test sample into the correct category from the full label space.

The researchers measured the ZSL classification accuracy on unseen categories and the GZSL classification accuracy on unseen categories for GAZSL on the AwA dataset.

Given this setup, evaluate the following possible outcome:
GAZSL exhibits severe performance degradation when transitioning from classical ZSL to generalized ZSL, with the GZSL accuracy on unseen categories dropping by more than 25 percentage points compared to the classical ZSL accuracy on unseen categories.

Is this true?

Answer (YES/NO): YES